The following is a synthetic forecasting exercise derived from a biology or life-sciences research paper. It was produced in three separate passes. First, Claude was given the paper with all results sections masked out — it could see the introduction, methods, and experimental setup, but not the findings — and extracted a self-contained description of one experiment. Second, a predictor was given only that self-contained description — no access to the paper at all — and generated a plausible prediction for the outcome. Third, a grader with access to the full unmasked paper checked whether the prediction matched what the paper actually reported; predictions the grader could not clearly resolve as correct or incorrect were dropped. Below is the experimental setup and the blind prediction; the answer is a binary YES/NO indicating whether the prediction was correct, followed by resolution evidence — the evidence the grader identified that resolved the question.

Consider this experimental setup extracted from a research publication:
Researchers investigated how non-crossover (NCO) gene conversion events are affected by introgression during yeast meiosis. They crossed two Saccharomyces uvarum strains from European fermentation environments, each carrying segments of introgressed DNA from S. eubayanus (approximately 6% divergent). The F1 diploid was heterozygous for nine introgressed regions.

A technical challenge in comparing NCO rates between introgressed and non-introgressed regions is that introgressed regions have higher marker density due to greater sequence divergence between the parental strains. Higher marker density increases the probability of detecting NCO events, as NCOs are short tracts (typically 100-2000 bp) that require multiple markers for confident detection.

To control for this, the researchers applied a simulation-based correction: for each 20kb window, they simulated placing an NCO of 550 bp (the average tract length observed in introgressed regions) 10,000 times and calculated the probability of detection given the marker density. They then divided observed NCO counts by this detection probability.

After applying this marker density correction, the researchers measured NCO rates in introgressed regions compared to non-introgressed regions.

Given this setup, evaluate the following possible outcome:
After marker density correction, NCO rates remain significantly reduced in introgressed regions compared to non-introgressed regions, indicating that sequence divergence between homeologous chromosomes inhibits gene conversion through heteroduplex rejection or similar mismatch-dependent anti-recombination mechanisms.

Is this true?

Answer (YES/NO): NO